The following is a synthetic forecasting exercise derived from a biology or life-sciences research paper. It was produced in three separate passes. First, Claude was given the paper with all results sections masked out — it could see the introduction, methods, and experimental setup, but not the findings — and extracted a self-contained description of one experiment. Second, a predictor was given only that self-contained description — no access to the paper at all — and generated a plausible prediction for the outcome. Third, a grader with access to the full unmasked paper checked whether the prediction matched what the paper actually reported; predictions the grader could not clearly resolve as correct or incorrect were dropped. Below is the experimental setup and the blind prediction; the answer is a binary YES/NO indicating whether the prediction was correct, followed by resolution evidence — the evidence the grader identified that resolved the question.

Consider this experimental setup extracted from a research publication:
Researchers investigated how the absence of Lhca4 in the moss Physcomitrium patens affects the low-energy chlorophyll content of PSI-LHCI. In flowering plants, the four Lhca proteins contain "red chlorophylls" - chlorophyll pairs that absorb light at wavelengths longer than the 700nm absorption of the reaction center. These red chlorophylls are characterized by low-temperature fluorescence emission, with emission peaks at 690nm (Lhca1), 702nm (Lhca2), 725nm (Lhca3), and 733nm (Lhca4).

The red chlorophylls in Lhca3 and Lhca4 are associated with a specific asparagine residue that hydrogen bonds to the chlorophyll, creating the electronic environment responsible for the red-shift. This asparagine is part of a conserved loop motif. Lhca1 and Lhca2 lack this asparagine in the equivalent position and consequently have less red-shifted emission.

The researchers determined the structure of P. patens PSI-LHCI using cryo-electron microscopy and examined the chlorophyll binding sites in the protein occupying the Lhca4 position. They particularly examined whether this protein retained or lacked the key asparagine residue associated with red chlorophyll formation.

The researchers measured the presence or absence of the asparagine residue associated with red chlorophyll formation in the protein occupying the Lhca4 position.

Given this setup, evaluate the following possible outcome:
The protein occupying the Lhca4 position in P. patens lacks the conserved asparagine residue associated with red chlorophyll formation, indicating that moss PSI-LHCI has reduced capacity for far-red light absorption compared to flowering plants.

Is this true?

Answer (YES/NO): YES